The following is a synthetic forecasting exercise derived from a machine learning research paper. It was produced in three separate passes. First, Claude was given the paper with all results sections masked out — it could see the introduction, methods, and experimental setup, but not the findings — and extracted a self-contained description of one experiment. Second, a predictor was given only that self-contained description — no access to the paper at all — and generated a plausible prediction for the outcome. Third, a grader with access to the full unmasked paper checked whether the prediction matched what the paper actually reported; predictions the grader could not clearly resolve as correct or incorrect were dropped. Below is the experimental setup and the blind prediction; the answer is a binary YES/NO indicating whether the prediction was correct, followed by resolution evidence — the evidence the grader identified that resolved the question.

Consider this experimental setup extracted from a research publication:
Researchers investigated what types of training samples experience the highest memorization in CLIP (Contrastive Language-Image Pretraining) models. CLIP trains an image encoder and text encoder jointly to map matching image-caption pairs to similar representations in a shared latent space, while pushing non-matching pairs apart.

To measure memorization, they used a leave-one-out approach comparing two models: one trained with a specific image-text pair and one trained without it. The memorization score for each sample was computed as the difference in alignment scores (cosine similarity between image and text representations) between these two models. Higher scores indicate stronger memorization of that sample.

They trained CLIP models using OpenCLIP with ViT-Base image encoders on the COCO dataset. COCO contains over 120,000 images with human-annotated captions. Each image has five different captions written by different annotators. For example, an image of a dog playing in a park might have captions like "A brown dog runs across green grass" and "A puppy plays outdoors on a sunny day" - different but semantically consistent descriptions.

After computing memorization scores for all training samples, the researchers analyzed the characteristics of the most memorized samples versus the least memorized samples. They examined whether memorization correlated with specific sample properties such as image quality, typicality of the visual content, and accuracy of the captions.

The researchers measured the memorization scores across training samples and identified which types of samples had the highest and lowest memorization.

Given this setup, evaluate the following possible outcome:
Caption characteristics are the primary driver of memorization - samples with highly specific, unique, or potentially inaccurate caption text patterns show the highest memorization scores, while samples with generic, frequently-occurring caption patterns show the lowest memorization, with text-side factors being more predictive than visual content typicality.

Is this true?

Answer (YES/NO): YES